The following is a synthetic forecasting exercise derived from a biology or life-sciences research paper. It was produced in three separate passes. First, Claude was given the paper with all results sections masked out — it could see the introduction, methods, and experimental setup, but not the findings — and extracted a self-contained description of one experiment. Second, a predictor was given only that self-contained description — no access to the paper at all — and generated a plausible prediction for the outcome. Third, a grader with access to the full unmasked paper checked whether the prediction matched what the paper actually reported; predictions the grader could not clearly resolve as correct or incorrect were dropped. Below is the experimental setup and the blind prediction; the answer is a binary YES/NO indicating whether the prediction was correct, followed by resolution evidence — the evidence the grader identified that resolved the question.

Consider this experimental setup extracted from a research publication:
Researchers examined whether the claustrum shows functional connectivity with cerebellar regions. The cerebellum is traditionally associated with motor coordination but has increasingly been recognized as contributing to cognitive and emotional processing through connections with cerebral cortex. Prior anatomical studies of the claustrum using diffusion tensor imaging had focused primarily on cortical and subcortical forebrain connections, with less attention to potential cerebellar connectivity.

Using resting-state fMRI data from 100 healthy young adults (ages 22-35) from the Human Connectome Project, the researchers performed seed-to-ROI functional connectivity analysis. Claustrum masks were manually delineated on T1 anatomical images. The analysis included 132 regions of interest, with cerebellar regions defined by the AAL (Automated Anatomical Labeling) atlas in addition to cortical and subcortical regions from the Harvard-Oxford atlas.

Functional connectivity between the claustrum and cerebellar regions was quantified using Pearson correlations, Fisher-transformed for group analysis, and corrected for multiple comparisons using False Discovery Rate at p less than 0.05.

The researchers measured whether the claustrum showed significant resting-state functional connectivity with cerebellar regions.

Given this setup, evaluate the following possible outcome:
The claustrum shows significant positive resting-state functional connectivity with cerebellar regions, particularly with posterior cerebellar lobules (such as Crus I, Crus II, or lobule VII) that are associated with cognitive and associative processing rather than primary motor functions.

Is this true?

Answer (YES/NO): NO